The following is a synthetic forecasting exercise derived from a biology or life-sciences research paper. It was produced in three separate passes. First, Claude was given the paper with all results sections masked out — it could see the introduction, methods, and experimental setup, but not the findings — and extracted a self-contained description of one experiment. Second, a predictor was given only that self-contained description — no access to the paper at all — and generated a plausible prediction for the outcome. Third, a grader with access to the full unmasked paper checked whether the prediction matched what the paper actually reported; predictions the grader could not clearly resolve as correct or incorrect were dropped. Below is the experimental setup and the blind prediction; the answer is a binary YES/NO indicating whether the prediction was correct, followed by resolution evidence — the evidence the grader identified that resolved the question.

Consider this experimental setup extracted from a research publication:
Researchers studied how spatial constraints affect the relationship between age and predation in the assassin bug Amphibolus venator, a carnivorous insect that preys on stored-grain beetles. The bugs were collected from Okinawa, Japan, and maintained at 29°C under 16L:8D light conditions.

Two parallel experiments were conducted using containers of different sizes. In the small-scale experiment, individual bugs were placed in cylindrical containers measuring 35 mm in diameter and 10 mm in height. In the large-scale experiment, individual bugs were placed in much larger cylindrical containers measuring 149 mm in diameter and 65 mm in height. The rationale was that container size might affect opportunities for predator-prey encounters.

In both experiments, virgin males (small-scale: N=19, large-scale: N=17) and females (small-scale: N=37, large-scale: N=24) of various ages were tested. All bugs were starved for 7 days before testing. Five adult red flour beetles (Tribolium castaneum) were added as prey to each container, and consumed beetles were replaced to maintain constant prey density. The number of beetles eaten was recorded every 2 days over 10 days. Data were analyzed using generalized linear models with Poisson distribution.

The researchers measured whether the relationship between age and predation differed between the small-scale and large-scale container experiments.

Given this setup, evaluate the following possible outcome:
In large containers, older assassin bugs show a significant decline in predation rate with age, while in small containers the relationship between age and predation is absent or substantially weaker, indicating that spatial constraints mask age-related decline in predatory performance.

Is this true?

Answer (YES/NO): NO